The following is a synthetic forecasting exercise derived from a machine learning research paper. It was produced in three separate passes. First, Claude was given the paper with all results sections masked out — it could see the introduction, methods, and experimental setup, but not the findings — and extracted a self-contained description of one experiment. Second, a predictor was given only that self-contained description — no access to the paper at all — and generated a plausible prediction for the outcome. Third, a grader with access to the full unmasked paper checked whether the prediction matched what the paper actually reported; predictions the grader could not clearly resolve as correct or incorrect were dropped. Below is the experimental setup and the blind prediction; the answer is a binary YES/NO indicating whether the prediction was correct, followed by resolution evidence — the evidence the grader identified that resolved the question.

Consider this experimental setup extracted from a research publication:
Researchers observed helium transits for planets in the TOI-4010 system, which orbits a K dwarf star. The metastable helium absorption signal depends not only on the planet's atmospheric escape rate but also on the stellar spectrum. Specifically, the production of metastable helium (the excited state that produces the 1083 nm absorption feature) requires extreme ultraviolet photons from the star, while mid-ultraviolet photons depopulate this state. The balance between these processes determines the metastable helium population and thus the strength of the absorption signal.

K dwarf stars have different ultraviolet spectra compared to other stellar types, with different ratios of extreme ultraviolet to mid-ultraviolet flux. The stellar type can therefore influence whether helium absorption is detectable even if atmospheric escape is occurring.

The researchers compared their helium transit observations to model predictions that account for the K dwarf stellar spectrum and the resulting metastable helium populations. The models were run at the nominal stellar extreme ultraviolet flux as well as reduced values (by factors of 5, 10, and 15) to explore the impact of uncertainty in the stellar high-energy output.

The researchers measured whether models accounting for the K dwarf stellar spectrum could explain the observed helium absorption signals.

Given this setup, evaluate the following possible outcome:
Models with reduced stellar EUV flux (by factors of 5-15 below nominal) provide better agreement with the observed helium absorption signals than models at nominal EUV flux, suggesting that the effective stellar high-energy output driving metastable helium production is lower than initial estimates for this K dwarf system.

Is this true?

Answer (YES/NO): NO